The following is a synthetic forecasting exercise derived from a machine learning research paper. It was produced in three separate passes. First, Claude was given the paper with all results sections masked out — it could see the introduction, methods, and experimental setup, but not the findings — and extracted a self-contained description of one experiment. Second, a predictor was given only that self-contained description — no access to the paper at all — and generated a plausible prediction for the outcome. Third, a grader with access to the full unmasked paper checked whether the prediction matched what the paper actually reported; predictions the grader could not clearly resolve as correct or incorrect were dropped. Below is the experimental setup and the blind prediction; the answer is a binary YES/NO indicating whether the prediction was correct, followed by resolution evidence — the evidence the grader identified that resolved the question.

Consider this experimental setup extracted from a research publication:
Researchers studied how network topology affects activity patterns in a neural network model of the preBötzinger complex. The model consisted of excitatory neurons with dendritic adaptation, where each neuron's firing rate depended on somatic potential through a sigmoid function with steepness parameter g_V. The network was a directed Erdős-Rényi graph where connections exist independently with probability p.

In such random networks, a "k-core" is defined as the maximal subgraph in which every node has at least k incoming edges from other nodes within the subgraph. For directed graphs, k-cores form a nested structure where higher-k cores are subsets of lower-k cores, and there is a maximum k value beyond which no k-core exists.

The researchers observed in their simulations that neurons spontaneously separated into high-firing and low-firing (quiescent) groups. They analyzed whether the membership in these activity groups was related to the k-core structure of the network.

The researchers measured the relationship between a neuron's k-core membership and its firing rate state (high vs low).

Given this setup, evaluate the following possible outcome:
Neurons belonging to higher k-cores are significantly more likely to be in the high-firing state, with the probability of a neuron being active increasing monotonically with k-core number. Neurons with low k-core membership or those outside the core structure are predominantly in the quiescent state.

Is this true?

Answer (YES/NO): NO